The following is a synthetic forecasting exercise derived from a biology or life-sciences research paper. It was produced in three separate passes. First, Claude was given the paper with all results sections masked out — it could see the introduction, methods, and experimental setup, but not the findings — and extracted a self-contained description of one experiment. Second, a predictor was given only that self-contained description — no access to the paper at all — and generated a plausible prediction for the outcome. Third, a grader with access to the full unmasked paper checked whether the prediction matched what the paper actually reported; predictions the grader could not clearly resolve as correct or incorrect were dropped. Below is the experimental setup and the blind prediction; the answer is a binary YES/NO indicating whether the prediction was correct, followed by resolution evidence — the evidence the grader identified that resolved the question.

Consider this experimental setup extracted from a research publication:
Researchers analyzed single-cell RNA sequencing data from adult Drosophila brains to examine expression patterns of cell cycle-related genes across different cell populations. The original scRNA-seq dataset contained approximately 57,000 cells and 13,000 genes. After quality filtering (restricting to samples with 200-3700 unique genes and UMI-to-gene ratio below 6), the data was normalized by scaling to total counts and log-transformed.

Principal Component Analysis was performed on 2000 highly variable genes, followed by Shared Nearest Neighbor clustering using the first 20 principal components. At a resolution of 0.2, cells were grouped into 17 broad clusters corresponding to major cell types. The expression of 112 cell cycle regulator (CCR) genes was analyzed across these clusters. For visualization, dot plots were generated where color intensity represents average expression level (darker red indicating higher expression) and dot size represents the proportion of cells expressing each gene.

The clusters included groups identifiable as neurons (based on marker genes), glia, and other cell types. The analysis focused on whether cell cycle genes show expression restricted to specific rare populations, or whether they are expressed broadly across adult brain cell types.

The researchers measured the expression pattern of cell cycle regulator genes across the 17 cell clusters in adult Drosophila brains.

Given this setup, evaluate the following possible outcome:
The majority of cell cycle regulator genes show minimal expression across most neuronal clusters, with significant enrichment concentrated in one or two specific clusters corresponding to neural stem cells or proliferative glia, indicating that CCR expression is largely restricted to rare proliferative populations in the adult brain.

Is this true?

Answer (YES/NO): NO